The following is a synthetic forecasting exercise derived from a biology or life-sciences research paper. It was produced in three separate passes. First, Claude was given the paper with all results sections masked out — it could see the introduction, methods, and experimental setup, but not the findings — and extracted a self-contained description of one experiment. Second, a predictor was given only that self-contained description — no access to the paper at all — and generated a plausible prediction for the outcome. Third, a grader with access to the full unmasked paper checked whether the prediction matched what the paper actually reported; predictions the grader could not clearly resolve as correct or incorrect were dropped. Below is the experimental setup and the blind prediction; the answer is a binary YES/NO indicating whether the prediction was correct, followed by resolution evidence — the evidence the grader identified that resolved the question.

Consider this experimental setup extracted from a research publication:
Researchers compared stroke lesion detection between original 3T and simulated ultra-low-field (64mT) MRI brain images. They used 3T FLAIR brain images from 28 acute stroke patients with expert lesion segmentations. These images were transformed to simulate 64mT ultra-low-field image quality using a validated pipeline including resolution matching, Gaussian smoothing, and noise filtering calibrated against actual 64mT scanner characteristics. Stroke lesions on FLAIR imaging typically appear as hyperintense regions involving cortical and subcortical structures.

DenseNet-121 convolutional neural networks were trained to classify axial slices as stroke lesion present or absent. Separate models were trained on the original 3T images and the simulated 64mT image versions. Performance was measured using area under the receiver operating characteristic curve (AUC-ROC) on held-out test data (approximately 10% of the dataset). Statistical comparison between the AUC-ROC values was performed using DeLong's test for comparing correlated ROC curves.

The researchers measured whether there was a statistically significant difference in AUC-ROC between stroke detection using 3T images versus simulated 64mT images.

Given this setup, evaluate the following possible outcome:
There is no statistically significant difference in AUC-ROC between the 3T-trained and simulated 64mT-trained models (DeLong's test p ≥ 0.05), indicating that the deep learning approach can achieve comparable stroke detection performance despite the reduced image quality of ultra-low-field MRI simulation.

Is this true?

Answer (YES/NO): YES